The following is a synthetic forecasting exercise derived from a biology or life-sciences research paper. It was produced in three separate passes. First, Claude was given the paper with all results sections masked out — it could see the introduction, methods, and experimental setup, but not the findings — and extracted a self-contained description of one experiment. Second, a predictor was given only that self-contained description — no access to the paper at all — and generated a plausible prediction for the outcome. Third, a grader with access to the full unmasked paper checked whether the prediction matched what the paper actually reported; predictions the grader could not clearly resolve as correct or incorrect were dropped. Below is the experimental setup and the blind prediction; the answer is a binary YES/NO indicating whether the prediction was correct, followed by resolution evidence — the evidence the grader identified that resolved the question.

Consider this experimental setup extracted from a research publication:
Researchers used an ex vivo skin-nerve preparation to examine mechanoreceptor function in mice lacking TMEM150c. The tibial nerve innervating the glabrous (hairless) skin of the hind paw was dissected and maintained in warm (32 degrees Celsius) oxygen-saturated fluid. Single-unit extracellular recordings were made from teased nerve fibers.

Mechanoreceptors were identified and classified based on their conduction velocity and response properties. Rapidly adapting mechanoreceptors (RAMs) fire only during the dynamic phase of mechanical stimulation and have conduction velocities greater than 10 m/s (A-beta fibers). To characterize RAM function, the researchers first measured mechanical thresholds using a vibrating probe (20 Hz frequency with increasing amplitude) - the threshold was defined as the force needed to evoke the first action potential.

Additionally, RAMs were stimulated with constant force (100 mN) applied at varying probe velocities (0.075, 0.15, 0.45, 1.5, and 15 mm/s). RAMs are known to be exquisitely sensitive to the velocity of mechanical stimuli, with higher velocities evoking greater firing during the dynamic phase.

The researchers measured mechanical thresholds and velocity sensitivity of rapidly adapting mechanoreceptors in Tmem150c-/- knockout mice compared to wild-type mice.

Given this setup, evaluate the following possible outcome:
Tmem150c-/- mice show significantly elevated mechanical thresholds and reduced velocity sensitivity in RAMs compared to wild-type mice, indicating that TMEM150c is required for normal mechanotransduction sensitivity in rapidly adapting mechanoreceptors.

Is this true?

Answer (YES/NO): NO